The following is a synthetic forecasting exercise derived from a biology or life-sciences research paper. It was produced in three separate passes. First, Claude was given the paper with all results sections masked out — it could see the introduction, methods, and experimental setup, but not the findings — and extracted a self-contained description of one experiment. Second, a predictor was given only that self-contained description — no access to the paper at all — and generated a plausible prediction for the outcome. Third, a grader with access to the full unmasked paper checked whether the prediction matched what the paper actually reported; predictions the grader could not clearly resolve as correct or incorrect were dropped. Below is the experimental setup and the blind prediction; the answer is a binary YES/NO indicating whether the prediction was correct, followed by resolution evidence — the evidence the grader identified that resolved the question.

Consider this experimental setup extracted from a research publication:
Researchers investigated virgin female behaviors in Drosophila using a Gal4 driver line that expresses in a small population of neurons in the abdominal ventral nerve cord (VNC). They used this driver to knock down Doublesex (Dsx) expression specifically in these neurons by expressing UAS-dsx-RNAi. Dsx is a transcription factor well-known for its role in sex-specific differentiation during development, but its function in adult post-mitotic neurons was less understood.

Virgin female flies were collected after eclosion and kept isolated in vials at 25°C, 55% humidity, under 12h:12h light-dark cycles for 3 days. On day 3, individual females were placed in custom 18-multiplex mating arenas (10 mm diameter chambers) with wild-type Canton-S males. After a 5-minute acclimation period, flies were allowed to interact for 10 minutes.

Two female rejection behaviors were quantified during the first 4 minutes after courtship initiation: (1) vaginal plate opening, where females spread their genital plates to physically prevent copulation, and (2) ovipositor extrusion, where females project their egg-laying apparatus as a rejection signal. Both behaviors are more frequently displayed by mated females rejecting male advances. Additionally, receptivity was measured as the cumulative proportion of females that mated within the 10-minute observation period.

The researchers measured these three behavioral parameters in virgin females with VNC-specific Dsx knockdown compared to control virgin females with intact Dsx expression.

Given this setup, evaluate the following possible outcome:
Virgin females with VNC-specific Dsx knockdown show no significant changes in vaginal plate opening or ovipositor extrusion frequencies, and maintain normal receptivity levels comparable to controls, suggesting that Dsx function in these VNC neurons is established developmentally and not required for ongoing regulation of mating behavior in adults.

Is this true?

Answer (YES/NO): NO